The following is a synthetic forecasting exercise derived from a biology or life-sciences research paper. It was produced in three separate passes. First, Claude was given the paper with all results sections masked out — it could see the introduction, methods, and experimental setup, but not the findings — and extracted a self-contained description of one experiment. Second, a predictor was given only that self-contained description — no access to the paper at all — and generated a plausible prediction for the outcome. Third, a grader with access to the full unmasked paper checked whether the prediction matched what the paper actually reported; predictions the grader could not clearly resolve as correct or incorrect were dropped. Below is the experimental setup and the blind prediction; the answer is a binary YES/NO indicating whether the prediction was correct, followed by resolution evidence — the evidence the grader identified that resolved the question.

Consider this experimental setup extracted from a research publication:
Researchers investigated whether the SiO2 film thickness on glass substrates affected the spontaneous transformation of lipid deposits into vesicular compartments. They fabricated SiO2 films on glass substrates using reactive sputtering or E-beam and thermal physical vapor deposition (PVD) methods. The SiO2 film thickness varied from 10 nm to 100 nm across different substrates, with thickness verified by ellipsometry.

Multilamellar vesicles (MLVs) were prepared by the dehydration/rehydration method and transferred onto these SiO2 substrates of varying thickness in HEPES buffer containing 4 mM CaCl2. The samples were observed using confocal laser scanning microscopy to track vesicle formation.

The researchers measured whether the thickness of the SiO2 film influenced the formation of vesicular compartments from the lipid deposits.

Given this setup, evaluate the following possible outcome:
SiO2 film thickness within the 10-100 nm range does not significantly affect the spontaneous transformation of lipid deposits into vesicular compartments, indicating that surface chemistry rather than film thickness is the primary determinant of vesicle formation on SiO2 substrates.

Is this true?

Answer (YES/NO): YES